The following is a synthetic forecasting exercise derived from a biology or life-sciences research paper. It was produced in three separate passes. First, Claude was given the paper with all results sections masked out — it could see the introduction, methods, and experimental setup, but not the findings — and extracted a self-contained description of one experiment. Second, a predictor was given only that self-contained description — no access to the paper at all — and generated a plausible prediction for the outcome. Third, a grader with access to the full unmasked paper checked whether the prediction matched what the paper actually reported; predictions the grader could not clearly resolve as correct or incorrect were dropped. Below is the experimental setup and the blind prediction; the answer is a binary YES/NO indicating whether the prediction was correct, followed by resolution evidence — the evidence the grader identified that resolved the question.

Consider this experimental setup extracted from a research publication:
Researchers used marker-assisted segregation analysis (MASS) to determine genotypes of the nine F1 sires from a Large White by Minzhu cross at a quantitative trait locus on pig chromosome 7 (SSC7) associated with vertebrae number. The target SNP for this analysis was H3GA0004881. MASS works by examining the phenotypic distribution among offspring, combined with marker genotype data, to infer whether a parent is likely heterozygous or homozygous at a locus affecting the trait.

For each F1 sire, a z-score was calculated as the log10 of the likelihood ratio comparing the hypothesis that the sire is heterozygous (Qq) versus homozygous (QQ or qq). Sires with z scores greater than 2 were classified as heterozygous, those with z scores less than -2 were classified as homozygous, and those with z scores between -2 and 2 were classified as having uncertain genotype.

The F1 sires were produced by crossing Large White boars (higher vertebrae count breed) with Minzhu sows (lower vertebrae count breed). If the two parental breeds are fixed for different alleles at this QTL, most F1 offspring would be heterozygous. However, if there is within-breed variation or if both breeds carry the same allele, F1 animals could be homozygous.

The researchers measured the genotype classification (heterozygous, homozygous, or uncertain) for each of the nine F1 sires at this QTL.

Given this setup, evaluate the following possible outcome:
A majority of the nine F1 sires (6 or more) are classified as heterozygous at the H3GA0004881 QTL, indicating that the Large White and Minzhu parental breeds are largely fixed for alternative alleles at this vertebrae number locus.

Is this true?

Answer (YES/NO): NO